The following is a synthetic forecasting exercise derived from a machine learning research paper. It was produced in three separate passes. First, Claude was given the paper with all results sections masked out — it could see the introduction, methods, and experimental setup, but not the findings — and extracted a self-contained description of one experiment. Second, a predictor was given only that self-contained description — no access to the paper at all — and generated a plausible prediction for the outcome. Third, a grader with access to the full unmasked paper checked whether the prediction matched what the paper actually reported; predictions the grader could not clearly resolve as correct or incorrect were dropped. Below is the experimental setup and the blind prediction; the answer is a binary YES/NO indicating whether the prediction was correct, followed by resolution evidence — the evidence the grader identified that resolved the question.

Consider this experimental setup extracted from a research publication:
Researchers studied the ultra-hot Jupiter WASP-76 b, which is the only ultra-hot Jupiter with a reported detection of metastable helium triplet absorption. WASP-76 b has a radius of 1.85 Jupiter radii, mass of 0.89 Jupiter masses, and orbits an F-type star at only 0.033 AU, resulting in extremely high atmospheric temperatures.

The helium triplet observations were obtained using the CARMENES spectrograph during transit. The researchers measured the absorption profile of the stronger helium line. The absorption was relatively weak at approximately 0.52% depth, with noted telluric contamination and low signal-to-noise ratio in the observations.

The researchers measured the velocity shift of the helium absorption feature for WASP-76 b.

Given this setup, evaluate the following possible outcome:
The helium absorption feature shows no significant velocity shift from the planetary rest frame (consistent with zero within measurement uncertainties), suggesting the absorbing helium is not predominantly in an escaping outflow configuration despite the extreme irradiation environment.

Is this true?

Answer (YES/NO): NO